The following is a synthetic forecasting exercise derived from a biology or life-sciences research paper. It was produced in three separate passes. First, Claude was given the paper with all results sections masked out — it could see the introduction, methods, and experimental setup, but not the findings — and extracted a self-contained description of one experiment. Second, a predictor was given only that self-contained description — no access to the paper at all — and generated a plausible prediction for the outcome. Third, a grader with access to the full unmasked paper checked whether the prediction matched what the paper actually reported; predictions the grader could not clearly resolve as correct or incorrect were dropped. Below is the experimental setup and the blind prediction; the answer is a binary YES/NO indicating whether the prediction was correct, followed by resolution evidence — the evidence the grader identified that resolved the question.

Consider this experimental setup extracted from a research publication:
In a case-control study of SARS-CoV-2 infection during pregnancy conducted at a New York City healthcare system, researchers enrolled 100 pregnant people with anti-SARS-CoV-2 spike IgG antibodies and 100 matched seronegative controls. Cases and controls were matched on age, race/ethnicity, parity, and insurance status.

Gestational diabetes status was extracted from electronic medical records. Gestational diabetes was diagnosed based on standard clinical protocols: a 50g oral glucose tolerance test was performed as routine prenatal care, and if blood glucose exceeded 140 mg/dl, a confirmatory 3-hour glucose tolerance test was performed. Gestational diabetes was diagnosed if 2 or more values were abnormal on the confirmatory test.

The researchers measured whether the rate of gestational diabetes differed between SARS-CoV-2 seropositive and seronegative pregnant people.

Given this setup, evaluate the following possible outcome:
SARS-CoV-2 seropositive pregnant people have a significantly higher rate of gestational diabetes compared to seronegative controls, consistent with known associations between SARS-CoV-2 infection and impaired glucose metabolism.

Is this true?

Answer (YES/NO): NO